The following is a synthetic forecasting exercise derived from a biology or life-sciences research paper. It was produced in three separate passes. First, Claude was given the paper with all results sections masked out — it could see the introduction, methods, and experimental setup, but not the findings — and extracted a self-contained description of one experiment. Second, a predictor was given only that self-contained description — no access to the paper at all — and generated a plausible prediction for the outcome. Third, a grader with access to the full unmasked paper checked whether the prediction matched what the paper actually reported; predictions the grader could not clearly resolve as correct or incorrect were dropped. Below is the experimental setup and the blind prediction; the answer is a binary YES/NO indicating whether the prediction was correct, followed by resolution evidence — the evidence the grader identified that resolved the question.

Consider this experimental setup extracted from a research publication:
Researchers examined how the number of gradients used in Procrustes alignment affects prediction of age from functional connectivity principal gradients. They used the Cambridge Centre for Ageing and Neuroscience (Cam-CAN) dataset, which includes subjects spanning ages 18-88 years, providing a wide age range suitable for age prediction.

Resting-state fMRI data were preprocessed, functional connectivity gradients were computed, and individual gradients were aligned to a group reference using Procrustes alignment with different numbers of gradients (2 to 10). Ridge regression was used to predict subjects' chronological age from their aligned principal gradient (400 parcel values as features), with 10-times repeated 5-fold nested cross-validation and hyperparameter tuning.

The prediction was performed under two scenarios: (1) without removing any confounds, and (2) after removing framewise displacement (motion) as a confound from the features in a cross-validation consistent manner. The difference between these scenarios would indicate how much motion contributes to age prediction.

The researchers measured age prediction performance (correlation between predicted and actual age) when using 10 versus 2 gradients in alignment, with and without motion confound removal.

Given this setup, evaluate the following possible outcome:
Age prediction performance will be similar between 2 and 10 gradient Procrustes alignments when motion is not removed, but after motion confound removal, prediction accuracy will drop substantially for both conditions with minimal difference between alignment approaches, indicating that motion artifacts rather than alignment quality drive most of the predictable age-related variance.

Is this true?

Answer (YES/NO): NO